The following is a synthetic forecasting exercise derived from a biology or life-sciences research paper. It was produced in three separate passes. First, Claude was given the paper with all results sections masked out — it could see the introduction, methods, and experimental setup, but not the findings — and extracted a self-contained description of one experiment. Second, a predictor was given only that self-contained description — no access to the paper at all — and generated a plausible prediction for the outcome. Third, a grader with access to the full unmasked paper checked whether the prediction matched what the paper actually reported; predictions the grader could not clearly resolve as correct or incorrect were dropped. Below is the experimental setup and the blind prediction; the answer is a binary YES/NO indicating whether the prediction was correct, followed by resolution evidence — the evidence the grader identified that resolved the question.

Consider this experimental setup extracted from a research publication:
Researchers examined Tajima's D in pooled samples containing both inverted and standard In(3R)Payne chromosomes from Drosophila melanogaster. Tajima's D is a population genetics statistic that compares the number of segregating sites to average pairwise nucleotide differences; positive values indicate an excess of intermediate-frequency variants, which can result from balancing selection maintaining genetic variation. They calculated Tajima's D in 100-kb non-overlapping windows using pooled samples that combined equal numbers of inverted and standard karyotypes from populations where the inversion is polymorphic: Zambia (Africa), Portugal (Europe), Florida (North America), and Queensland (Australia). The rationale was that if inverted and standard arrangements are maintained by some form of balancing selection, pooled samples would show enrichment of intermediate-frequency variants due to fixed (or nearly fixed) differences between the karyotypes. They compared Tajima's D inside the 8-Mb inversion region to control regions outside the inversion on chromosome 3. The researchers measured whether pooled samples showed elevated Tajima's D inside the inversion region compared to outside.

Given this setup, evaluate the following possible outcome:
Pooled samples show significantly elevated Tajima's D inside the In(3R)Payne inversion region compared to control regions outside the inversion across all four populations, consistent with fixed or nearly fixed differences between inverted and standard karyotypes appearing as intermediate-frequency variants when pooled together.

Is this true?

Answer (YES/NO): NO